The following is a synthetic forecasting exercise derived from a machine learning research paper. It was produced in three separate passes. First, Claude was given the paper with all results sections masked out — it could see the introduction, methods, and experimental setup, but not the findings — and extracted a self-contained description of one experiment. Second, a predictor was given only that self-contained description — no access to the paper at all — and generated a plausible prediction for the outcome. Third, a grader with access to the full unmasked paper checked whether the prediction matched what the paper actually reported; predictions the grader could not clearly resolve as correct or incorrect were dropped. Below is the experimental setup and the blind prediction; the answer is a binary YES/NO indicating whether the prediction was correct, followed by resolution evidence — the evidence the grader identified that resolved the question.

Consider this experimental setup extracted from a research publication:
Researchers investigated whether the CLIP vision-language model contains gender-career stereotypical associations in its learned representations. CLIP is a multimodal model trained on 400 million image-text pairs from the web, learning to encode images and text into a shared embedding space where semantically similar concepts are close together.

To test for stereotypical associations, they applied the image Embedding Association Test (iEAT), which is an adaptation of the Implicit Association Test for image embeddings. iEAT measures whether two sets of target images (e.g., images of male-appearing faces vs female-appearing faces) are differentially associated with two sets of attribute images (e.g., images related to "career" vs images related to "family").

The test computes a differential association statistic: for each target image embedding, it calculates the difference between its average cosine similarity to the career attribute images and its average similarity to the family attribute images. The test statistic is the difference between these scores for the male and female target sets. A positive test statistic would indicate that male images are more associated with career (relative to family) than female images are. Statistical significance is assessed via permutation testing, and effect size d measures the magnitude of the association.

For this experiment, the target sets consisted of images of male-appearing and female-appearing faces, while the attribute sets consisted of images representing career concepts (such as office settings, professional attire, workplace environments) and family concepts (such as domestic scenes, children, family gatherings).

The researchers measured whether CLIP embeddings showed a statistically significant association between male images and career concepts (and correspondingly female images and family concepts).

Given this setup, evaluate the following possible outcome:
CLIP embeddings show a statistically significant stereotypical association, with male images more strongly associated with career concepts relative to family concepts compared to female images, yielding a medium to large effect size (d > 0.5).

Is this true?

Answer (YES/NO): YES